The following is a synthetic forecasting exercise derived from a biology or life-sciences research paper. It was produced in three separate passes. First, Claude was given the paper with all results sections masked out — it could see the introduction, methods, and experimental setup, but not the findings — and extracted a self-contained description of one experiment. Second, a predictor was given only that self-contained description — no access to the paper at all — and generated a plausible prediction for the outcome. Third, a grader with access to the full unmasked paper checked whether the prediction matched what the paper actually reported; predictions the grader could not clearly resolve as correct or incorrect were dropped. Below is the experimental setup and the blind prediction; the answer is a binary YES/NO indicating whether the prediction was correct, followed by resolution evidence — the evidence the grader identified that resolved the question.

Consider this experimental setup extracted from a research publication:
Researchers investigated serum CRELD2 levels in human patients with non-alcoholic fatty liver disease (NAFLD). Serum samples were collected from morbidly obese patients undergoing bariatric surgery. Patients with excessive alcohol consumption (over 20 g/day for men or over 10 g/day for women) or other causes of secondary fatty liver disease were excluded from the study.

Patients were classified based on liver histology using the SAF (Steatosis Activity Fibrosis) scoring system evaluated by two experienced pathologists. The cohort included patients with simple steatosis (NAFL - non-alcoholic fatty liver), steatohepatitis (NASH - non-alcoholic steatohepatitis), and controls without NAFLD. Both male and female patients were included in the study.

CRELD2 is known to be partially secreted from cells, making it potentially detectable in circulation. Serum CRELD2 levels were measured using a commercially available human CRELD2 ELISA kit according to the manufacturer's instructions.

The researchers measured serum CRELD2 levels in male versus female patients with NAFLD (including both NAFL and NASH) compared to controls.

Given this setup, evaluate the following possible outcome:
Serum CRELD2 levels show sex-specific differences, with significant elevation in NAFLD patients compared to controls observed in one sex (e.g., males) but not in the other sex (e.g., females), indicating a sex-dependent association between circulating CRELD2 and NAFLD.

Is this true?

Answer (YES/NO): NO